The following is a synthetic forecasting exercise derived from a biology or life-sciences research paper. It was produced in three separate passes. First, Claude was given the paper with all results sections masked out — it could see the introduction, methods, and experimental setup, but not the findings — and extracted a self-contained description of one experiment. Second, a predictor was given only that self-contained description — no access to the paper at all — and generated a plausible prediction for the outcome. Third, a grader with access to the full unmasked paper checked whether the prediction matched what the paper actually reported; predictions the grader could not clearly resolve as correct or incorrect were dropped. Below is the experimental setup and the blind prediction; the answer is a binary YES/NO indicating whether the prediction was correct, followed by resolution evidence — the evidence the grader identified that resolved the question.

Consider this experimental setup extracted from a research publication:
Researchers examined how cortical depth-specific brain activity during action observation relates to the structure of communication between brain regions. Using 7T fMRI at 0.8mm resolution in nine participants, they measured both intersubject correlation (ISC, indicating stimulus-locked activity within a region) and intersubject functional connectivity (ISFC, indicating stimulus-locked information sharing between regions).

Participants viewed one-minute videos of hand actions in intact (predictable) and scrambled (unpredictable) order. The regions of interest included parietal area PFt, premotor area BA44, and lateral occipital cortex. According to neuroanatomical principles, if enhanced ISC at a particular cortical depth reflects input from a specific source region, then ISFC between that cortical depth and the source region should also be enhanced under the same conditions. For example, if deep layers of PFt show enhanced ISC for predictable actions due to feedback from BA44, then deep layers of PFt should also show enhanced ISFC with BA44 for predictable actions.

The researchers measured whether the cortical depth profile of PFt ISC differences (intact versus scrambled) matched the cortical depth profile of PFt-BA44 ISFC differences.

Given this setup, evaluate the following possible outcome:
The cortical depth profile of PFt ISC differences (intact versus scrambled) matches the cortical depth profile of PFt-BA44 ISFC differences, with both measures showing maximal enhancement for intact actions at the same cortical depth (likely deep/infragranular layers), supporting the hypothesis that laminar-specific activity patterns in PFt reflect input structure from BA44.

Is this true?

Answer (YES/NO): YES